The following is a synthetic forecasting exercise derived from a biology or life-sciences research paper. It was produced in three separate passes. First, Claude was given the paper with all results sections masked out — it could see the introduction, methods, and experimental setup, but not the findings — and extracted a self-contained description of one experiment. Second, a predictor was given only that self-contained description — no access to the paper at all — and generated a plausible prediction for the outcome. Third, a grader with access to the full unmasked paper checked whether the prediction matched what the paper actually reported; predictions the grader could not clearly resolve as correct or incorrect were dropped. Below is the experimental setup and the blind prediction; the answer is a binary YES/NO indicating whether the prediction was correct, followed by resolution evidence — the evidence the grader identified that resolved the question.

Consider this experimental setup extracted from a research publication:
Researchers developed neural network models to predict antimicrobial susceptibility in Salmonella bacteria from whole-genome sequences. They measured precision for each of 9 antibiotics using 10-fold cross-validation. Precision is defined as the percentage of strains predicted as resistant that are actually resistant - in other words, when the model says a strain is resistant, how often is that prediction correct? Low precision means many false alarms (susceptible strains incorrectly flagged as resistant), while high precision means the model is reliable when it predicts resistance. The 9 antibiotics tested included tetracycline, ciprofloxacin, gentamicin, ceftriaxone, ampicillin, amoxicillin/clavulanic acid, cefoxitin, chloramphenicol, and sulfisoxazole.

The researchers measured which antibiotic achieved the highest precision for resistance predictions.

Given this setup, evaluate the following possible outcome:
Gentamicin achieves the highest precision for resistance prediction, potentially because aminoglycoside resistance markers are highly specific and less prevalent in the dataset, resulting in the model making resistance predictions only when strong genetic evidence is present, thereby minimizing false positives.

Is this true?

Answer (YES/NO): NO